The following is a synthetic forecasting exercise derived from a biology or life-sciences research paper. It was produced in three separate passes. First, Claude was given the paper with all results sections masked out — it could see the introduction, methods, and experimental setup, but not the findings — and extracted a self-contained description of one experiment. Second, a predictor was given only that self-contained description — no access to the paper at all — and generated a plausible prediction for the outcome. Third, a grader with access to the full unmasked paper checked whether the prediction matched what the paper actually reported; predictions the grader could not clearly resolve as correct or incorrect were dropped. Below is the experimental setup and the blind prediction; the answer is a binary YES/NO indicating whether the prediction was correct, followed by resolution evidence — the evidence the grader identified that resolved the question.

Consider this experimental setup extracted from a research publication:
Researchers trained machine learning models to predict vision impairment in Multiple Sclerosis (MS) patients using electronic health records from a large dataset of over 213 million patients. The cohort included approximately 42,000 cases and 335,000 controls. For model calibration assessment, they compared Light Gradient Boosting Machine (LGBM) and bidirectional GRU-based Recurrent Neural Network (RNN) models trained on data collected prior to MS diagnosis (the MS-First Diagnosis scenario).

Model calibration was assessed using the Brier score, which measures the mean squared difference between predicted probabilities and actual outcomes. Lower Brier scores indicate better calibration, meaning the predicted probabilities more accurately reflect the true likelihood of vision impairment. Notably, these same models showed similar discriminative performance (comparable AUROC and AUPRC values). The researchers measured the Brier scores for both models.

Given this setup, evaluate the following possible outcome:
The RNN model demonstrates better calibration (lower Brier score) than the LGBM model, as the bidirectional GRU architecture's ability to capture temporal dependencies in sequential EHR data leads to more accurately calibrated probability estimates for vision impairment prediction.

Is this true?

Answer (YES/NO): YES